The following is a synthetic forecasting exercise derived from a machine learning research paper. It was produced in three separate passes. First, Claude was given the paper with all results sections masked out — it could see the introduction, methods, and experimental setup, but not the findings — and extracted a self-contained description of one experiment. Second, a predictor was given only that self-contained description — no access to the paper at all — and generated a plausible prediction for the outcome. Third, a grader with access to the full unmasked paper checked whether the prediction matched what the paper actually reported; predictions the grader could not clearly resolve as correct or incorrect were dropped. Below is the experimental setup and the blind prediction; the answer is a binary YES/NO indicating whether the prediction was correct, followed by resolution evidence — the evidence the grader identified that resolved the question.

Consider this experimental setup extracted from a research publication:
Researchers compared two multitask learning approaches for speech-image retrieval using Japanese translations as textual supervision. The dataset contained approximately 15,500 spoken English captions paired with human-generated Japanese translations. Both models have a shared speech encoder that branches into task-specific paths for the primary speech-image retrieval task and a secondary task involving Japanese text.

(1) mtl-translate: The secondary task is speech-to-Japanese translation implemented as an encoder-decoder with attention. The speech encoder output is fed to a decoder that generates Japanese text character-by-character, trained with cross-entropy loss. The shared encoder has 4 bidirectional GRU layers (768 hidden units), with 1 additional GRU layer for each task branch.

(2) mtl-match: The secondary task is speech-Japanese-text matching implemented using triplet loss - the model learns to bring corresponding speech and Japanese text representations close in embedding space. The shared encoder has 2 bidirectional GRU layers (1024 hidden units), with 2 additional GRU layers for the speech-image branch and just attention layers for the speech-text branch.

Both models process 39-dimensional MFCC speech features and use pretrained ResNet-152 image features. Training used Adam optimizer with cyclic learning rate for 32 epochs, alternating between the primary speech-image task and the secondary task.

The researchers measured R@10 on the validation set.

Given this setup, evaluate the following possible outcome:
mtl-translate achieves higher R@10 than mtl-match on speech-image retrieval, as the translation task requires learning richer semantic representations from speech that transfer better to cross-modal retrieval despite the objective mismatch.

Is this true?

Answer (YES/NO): YES